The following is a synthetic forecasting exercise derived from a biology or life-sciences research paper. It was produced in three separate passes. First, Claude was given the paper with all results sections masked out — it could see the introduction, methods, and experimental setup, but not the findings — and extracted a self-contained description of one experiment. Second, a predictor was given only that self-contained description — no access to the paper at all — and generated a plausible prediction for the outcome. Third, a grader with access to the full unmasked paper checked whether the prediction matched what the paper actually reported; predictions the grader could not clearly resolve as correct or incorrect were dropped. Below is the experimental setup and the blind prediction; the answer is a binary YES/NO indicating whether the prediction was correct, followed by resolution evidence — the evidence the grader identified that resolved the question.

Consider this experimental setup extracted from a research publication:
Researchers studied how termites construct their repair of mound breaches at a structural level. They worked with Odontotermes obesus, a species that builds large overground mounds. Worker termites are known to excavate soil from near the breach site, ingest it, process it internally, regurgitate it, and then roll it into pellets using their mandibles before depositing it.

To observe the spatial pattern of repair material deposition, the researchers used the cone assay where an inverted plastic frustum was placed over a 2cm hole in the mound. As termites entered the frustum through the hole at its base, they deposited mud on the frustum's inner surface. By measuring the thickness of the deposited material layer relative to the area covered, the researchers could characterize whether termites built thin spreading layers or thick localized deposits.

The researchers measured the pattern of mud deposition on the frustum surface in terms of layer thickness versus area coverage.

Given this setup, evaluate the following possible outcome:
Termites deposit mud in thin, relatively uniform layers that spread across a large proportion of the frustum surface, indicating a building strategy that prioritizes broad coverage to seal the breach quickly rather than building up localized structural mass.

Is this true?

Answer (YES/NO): YES